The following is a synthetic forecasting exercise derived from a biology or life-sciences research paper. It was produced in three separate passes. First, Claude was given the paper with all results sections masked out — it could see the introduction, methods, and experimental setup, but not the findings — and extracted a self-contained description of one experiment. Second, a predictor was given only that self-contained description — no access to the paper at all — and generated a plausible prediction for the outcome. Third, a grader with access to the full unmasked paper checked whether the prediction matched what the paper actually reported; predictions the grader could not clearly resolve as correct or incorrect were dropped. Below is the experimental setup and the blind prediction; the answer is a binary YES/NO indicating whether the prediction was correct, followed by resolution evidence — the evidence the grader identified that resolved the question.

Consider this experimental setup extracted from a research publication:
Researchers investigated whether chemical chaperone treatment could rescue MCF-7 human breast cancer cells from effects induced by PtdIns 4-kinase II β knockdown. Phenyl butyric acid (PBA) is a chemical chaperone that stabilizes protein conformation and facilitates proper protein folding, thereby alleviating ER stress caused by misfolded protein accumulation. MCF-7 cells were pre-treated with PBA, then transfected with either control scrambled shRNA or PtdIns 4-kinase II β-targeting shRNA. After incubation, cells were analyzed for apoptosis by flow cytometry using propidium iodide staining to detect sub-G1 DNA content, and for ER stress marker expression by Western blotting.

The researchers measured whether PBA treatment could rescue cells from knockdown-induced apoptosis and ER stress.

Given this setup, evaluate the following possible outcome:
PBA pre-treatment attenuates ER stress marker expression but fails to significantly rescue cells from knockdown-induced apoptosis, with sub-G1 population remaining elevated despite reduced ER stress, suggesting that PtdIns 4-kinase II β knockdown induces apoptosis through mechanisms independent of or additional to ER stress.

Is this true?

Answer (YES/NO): NO